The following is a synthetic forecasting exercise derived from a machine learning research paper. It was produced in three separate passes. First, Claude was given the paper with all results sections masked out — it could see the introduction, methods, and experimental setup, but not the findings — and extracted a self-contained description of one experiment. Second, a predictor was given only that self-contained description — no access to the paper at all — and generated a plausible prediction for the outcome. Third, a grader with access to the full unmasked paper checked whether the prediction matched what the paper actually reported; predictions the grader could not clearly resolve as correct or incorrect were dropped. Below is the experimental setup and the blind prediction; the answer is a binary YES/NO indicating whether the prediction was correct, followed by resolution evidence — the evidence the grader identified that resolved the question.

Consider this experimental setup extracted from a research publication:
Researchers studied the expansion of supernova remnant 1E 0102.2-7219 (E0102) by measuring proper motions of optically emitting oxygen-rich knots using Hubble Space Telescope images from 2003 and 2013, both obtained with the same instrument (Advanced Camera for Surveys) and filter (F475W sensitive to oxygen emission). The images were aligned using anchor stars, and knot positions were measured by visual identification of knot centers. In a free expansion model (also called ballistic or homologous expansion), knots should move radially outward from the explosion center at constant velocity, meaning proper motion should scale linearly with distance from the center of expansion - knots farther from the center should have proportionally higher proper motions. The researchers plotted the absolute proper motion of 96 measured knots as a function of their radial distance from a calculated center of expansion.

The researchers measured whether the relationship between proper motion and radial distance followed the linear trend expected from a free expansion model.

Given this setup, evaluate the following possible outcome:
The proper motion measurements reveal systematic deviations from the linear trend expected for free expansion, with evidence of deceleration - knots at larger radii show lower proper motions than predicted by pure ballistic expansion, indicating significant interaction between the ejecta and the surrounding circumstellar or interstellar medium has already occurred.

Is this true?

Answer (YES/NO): NO